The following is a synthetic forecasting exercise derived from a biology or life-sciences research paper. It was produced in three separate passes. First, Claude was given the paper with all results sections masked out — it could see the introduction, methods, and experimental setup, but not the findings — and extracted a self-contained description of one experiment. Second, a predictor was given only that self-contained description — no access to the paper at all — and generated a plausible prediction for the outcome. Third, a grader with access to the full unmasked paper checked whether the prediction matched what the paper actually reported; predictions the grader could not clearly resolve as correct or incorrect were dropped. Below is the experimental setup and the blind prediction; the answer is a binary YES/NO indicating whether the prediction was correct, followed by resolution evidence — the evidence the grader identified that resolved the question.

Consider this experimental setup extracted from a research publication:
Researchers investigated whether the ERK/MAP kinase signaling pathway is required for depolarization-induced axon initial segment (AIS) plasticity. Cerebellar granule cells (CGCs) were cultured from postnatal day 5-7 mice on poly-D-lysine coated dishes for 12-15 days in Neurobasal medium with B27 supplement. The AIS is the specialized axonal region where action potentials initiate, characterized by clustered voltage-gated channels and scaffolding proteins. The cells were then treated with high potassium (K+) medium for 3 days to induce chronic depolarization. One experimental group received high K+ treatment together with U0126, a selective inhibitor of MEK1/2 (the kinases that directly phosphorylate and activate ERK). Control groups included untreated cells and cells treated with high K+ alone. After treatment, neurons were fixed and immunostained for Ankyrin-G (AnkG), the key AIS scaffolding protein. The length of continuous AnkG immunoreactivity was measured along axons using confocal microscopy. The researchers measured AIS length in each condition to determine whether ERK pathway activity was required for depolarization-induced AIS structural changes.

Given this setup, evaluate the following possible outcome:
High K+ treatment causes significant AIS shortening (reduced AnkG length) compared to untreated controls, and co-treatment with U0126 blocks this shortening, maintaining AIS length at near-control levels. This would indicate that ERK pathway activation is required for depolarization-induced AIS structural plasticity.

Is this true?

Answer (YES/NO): NO